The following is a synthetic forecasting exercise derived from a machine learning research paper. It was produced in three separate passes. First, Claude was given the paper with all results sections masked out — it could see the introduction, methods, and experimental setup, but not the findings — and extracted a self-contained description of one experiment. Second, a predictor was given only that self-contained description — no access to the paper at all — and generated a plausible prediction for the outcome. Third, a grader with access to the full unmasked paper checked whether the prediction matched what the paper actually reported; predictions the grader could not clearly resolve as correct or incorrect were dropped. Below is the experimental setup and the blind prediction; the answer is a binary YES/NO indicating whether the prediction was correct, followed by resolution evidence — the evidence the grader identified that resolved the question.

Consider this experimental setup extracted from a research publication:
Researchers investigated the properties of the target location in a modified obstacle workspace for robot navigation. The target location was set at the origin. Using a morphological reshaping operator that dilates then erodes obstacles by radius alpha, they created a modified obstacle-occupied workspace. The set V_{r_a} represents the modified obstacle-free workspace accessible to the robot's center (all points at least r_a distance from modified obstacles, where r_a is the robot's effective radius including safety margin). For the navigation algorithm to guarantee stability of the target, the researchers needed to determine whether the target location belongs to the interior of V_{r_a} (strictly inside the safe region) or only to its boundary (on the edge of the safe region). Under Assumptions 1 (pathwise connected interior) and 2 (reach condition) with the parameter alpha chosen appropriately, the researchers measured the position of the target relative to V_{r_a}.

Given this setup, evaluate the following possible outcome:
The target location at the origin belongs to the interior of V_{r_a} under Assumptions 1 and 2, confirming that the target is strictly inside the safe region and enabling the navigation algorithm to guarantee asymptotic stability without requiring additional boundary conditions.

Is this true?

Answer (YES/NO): YES